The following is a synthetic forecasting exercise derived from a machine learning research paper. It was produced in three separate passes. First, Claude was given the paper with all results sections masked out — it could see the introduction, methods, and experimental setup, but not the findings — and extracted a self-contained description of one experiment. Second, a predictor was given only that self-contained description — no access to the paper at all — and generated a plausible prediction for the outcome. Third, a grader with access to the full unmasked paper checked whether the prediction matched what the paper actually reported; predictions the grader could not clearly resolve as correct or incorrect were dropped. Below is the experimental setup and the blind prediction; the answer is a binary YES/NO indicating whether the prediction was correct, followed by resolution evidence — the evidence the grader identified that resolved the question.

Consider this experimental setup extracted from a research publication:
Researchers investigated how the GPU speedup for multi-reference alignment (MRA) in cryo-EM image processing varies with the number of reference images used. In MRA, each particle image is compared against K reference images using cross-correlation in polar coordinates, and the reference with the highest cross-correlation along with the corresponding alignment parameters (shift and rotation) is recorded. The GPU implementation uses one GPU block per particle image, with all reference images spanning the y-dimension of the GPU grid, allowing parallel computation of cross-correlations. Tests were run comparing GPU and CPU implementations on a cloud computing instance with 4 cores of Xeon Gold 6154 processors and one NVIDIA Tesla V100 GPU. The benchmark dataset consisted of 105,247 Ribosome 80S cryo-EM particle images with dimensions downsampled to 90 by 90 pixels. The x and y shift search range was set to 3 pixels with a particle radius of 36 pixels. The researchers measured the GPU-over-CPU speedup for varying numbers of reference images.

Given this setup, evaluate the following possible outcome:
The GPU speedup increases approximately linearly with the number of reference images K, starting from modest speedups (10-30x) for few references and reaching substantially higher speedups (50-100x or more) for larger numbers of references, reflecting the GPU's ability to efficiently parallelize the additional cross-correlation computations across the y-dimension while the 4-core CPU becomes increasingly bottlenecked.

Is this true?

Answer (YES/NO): NO